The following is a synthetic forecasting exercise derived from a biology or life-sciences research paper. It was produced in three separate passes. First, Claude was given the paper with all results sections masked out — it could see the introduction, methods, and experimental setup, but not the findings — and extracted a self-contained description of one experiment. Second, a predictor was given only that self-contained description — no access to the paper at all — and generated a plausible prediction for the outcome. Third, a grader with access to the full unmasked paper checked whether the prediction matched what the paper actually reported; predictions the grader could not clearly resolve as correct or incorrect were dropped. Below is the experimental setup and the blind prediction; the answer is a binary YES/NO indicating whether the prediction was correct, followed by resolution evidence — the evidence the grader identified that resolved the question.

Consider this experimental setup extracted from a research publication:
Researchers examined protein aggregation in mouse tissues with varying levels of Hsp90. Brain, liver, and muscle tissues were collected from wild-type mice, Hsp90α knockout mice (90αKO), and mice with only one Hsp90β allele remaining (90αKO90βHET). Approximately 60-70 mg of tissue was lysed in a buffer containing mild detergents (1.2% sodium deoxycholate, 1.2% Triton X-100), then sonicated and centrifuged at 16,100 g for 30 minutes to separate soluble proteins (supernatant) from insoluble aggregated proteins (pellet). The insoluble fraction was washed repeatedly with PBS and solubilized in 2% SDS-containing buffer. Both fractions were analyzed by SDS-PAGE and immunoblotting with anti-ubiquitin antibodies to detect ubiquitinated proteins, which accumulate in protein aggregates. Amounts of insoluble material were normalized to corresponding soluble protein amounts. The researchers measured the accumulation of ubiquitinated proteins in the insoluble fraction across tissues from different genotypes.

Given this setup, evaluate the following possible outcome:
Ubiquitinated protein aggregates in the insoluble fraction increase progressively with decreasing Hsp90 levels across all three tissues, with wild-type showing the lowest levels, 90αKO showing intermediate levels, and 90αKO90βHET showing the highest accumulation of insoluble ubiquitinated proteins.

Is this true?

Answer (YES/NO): NO